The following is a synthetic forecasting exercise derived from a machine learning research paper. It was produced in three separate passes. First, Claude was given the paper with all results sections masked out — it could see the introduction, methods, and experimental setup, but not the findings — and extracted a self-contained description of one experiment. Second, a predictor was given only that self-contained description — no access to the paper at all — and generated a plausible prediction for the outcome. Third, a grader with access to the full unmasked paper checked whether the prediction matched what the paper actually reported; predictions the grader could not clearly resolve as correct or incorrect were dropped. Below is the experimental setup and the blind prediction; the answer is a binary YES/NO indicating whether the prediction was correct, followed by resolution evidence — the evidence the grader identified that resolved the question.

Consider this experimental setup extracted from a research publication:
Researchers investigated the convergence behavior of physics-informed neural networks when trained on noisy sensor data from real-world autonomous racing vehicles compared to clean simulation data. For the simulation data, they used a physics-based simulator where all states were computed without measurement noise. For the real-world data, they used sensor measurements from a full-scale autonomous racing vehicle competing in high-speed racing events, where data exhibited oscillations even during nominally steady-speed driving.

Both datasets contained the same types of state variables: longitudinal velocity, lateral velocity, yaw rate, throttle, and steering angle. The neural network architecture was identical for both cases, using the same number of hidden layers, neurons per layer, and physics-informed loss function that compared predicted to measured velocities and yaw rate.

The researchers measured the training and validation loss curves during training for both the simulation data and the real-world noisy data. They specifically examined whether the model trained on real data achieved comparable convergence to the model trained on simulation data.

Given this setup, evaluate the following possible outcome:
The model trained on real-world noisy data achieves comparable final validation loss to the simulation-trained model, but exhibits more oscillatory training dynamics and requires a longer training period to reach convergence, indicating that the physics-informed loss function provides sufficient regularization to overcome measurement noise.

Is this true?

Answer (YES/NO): NO